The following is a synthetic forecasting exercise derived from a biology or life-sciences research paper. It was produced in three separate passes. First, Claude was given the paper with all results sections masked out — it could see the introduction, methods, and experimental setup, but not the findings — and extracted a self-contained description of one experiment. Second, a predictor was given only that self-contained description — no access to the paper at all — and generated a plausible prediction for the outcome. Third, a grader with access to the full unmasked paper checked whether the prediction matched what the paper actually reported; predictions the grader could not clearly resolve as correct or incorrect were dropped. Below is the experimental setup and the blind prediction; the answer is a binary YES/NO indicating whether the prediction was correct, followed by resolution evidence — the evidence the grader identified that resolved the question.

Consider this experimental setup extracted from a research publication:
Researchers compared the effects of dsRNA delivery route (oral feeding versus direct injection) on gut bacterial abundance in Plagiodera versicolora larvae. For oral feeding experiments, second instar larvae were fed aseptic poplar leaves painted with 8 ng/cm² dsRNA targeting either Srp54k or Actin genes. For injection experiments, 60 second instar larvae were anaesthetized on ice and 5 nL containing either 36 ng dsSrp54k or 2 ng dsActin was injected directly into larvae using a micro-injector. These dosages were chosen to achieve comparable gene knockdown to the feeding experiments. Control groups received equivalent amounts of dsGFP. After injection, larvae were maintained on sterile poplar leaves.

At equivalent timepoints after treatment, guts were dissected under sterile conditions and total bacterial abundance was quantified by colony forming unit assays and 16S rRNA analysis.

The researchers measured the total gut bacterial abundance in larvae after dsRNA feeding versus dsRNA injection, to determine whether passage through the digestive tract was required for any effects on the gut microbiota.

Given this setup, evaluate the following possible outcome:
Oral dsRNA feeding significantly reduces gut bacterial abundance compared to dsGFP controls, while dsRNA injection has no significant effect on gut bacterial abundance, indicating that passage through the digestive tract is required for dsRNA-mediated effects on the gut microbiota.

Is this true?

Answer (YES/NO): NO